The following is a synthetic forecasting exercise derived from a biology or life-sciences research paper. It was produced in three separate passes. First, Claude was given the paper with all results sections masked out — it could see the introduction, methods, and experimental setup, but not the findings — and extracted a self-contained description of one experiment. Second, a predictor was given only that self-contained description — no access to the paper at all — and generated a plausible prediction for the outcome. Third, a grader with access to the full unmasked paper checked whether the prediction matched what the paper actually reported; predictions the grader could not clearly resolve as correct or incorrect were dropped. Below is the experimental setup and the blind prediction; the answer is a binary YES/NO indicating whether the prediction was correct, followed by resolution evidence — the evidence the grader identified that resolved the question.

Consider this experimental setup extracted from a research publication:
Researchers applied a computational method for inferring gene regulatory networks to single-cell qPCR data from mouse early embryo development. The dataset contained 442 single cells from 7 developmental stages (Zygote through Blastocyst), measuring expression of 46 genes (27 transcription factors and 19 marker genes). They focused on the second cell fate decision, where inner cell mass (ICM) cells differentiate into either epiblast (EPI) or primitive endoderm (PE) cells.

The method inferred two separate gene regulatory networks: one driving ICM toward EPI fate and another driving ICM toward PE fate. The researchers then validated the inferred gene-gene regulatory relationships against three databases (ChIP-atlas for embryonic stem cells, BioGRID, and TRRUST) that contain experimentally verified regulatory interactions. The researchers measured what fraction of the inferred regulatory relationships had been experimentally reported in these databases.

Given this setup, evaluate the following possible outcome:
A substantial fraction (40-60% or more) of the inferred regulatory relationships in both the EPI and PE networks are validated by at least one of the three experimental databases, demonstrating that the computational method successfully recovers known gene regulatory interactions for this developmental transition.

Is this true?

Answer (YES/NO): YES